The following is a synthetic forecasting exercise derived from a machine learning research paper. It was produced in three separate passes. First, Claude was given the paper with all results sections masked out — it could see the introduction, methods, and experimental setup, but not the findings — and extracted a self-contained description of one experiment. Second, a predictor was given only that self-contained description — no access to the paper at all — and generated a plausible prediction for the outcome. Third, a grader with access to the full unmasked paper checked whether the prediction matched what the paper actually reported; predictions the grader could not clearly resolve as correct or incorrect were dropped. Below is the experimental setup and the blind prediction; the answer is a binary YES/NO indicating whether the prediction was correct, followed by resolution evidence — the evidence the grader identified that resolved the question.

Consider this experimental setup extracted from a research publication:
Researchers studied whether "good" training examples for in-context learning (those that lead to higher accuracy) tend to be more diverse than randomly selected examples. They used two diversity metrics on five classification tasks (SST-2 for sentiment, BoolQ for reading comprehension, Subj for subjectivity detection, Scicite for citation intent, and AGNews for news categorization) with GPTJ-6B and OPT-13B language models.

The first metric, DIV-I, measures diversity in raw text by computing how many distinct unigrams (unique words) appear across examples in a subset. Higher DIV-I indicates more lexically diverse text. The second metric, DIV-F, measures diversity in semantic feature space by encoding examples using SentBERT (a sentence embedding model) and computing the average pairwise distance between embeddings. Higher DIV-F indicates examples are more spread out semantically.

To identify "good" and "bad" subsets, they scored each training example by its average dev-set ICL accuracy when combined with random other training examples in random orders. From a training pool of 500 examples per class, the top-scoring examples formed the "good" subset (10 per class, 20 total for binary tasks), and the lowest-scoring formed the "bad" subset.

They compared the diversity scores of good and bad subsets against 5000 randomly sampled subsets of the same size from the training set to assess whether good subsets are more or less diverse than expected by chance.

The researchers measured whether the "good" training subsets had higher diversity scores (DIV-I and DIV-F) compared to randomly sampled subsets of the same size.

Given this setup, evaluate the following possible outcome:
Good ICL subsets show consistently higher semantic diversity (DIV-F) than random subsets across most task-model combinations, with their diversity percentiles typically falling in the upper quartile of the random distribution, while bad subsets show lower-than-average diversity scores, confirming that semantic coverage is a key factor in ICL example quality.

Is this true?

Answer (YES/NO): NO